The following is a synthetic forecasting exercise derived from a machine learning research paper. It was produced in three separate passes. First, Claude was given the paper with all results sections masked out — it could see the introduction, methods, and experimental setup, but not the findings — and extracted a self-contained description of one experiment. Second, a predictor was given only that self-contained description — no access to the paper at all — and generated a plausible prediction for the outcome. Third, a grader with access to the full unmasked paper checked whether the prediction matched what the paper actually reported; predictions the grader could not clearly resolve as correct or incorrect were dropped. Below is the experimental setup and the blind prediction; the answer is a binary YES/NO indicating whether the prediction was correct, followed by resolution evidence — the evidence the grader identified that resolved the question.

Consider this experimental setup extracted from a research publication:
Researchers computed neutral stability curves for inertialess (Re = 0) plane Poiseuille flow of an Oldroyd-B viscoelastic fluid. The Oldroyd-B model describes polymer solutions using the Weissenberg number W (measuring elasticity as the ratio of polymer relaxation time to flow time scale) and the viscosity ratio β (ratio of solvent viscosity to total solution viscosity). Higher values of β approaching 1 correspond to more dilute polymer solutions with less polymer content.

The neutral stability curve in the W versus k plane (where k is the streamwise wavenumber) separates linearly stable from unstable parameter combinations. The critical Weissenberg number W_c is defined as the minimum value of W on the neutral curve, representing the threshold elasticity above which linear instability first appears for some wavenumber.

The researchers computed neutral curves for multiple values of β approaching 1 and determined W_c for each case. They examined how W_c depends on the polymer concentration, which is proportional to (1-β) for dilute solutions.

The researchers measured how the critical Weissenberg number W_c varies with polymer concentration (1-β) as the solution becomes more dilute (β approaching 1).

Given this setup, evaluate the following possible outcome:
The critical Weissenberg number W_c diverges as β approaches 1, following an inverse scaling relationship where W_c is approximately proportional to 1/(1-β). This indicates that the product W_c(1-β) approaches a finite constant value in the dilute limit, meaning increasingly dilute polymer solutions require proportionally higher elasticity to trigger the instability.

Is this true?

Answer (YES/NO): YES